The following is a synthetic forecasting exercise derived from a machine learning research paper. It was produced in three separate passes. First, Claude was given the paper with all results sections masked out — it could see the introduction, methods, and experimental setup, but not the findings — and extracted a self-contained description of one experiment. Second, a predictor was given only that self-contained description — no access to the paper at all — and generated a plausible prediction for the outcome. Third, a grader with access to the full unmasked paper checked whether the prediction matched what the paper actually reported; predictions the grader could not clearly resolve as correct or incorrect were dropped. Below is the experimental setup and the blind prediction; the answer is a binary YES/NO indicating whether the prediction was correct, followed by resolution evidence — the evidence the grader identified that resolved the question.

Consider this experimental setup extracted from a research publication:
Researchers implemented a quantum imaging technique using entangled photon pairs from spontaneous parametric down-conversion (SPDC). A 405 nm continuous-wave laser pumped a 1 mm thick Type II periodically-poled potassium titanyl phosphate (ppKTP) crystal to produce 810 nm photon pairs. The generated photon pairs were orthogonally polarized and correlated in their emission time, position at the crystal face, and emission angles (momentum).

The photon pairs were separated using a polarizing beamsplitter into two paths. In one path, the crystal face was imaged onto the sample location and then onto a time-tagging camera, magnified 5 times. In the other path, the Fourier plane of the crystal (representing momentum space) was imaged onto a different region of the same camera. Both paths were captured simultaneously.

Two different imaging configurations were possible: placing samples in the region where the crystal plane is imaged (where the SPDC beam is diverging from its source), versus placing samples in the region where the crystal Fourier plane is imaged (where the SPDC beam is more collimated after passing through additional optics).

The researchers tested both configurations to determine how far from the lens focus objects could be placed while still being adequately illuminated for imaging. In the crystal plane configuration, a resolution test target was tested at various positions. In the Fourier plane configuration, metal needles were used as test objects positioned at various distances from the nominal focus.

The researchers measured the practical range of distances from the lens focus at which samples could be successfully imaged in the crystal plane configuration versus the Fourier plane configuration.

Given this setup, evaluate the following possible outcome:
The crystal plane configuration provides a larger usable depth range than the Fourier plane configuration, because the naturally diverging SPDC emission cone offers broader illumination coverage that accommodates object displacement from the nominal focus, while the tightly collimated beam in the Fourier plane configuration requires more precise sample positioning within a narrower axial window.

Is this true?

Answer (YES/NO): NO